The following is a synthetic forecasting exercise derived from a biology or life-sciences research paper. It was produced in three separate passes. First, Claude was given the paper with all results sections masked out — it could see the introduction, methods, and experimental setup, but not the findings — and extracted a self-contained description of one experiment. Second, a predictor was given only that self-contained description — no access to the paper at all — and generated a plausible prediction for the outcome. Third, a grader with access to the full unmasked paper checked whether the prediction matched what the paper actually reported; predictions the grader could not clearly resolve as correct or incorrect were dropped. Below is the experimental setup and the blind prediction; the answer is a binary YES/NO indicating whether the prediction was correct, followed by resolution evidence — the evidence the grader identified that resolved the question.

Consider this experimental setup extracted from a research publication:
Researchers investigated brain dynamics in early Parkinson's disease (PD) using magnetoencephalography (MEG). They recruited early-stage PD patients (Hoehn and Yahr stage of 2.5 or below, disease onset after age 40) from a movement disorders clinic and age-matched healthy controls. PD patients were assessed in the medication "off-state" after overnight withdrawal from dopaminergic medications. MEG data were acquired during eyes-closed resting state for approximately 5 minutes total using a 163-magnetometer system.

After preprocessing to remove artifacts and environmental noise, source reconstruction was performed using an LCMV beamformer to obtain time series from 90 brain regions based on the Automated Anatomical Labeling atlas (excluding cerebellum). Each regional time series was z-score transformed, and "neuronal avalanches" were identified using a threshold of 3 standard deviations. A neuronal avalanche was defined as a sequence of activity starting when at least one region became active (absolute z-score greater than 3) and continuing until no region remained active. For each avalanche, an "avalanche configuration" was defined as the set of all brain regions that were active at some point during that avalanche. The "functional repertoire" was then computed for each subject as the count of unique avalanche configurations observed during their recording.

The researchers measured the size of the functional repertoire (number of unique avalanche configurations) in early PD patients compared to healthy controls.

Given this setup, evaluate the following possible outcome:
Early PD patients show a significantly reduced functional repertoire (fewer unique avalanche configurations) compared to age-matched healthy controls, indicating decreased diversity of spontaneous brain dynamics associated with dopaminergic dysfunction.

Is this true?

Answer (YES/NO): YES